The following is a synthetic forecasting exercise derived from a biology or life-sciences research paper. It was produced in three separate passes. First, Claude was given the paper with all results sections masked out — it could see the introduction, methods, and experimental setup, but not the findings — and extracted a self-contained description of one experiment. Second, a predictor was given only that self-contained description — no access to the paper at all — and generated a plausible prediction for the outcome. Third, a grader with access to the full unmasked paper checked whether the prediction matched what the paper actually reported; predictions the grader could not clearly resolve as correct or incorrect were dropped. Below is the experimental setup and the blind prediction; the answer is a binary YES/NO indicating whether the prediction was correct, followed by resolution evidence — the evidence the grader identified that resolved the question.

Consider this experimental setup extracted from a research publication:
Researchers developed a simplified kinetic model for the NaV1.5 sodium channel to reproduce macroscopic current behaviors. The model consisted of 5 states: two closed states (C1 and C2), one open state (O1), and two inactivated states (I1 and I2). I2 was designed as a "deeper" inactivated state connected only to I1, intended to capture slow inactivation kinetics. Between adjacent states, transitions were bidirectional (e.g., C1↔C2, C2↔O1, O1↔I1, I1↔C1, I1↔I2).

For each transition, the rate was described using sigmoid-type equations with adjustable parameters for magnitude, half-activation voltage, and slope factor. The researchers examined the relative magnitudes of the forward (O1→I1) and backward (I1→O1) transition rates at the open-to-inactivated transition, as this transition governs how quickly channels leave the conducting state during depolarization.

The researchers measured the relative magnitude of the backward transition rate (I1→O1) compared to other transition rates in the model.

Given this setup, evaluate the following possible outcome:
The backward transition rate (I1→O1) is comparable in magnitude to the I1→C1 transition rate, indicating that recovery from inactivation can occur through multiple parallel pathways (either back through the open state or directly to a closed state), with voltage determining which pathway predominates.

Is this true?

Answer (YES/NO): NO